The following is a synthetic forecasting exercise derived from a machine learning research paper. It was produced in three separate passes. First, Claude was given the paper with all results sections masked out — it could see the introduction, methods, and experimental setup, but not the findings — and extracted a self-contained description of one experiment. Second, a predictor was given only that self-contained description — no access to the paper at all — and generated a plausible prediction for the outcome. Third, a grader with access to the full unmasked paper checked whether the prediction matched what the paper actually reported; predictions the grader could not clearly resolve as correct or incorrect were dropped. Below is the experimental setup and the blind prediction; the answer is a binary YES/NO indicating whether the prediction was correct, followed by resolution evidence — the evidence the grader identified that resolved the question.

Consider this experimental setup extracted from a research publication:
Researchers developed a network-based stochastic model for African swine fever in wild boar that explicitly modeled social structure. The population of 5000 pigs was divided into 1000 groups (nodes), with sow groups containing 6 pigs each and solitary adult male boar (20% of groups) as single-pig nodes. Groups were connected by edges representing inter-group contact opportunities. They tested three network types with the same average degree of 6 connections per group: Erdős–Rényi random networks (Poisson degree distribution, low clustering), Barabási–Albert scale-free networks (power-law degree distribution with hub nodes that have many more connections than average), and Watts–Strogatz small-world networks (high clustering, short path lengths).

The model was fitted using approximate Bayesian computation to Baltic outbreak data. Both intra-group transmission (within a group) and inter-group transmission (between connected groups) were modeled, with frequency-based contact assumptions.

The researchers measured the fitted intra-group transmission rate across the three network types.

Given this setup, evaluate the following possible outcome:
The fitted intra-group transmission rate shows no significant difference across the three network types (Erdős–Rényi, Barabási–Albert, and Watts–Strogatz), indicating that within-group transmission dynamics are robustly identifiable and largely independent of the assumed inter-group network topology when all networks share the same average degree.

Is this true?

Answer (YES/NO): NO